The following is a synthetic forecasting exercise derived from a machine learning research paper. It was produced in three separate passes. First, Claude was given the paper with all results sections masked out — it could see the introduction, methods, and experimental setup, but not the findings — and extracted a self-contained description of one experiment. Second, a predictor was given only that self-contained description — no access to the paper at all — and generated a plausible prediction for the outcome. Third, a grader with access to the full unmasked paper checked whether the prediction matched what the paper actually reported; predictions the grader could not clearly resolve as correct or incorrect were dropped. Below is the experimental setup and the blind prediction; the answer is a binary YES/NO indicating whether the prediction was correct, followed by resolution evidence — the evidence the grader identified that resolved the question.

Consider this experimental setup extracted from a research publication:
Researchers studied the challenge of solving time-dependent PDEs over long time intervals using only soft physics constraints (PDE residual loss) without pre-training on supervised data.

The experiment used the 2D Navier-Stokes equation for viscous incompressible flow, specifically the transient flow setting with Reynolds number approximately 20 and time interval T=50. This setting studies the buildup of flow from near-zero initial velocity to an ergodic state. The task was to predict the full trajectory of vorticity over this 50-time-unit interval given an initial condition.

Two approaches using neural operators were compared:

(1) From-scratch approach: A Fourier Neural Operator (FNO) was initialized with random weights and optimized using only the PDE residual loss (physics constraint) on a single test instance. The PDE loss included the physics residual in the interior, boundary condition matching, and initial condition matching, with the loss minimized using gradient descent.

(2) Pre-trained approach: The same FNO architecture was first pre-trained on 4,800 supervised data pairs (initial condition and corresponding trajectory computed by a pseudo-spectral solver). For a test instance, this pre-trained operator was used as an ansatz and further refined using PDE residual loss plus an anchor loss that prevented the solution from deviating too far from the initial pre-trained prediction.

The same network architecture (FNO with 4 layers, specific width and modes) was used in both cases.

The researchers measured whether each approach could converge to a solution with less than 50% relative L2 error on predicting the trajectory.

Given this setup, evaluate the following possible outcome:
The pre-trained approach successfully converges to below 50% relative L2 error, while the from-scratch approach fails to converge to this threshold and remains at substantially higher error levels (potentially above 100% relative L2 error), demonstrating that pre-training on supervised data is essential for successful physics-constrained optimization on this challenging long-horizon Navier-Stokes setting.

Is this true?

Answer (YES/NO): YES